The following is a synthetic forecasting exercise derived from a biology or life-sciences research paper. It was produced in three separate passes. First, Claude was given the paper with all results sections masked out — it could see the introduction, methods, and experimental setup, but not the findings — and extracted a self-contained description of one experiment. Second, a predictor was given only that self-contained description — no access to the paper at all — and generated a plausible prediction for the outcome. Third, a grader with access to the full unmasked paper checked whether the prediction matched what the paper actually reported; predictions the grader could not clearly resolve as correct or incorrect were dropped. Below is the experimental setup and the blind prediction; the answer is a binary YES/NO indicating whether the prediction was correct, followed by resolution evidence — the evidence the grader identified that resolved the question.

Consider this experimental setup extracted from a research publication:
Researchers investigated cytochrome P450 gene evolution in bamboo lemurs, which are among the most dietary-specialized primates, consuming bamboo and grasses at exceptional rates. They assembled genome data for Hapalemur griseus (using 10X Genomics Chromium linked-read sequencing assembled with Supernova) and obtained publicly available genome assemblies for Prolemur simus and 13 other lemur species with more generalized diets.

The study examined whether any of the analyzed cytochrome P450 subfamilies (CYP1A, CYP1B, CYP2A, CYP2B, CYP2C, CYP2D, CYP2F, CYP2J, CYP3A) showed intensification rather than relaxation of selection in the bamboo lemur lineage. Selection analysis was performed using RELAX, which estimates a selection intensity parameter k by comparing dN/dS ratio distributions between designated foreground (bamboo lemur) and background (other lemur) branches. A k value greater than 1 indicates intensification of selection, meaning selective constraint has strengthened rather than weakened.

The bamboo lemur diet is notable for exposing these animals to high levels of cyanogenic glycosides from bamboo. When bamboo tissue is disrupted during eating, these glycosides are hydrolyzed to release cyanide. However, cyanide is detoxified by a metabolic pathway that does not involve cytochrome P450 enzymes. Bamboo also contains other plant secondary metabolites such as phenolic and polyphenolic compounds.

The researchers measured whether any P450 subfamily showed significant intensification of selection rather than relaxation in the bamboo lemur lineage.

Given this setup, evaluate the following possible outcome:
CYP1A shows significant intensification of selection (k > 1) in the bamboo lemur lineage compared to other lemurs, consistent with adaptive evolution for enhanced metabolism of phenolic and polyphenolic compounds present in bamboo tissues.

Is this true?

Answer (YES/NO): NO